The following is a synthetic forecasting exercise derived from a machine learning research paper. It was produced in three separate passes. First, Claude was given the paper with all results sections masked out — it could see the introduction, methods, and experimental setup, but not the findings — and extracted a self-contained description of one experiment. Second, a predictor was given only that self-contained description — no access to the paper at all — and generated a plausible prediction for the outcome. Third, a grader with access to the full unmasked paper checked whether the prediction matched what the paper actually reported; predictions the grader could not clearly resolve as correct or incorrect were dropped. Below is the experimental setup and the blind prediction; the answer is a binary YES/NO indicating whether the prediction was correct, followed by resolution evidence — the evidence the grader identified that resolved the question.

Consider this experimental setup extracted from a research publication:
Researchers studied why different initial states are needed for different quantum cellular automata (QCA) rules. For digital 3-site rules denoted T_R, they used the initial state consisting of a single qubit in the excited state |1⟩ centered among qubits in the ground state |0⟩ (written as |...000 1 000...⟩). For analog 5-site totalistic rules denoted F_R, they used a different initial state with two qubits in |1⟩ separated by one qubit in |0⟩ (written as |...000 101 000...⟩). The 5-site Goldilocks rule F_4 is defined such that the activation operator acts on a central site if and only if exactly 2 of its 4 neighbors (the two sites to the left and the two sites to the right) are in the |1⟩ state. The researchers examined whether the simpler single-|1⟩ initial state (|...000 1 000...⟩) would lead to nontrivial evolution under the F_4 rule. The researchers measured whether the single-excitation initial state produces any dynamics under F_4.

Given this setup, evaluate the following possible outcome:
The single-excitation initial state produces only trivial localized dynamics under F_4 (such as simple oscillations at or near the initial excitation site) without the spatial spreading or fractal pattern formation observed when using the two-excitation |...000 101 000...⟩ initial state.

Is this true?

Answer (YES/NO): NO